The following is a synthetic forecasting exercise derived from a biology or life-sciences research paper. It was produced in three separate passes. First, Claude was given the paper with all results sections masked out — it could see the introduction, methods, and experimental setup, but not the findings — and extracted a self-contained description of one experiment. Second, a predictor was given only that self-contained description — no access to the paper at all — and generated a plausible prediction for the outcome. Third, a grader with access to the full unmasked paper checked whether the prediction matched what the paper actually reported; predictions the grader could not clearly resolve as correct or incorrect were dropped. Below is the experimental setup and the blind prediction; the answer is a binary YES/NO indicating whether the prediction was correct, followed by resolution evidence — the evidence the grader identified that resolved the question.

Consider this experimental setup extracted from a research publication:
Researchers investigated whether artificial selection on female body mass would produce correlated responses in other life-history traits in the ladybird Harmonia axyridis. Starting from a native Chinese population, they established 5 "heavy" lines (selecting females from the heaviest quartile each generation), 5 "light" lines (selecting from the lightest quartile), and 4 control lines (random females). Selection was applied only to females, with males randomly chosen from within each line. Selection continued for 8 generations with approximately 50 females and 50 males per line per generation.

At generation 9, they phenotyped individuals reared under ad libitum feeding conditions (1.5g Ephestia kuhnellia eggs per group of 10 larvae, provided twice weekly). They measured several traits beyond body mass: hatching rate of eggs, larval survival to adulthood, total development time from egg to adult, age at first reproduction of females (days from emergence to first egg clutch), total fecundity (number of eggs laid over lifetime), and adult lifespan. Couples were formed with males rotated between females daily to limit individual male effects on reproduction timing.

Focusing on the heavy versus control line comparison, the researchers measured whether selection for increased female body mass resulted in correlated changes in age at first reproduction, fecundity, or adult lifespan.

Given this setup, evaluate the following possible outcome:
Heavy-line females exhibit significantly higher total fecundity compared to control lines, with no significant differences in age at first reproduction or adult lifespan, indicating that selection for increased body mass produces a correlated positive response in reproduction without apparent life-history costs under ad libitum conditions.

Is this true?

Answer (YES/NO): NO